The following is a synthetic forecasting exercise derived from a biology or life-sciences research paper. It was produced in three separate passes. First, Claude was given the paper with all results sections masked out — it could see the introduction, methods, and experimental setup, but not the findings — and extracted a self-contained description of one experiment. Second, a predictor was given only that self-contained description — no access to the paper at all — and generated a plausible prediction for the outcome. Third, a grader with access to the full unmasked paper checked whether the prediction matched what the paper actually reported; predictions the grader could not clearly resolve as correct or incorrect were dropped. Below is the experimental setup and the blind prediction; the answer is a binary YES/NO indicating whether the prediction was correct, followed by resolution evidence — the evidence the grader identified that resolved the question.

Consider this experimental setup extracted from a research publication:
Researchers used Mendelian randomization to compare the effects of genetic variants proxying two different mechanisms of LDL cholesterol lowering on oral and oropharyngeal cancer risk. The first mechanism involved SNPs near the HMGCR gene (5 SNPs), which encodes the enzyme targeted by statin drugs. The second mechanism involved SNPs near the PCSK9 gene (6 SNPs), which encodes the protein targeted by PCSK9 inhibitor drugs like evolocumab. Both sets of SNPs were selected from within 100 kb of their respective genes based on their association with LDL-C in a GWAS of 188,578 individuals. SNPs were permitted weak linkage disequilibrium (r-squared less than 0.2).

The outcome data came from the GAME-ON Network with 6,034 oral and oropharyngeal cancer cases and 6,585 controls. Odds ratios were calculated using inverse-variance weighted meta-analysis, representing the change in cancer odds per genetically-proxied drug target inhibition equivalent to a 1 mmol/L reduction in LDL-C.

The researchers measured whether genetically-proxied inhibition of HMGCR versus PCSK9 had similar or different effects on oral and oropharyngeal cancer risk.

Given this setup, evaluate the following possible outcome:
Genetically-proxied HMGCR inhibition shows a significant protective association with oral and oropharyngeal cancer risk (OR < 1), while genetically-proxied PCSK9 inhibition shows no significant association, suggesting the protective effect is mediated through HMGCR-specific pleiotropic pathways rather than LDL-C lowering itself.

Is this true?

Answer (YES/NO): NO